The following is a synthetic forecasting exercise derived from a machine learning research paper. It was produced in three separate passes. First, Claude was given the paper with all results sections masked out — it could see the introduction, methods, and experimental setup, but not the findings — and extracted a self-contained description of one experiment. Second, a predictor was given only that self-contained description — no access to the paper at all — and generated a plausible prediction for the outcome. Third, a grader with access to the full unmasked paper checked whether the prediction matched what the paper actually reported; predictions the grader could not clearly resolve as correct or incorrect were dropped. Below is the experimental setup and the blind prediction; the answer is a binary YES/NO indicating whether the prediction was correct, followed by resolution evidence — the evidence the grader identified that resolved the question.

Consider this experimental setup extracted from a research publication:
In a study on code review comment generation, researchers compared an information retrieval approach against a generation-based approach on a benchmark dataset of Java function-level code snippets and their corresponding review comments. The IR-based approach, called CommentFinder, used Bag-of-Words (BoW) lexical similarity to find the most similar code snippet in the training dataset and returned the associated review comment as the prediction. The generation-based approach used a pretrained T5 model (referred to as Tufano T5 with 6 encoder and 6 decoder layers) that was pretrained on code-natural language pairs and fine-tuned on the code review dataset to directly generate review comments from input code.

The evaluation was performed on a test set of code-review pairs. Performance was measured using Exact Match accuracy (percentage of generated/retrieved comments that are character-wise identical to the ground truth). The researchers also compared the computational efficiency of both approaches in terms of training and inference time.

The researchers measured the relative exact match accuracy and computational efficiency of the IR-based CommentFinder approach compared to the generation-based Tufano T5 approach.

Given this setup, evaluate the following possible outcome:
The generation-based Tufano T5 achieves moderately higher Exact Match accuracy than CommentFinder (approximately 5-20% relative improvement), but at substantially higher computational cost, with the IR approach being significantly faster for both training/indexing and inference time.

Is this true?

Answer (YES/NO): NO